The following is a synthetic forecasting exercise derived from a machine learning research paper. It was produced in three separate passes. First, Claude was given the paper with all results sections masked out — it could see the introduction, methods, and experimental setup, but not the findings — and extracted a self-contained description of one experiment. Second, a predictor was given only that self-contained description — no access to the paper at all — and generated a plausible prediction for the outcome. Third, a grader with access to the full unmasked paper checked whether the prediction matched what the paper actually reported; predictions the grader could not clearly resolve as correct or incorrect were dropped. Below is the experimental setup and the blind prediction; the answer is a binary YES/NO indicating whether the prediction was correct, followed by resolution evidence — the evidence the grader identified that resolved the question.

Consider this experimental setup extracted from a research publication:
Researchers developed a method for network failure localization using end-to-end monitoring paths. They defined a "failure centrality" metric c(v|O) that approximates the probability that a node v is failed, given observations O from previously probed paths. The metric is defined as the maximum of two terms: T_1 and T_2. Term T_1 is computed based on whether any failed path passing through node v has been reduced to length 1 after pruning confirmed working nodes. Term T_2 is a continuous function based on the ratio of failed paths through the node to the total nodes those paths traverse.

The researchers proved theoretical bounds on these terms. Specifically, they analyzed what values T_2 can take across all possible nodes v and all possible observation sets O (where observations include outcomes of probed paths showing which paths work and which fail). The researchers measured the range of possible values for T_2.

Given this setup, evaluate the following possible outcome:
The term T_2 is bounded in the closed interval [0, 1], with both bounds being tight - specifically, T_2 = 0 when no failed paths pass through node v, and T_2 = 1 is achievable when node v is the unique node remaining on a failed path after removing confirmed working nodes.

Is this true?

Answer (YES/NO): NO